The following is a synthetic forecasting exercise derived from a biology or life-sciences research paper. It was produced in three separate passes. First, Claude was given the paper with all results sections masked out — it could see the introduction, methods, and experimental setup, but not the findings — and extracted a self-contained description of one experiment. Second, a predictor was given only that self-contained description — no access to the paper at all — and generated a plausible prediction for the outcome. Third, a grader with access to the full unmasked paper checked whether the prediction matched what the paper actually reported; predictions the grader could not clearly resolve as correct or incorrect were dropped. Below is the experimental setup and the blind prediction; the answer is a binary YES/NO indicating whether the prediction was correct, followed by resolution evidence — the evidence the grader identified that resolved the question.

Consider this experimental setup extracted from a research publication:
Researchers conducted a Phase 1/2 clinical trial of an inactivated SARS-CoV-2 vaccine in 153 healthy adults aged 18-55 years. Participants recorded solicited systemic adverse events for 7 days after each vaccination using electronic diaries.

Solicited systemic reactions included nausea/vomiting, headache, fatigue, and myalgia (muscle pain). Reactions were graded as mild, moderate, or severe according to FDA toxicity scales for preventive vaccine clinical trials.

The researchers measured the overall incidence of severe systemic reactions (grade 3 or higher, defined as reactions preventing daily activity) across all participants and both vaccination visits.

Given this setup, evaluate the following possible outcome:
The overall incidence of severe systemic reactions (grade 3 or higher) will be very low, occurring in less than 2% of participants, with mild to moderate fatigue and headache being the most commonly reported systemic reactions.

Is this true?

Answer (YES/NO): YES